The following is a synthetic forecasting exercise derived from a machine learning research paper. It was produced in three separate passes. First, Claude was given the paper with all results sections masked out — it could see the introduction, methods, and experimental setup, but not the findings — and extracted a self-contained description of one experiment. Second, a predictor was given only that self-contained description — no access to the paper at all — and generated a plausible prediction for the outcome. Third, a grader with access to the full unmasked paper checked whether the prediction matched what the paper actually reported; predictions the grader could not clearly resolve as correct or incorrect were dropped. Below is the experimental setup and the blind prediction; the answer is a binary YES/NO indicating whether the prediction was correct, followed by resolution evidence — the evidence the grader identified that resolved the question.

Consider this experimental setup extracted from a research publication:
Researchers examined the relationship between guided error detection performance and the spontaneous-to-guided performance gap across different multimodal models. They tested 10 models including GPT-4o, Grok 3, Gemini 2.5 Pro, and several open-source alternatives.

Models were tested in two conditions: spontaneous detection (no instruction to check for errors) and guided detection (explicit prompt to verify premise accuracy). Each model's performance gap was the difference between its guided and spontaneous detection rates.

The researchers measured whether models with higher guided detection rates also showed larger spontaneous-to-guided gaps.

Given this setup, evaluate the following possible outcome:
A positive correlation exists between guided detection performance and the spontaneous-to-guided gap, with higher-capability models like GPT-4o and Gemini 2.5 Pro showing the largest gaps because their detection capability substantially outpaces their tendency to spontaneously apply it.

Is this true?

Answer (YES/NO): NO